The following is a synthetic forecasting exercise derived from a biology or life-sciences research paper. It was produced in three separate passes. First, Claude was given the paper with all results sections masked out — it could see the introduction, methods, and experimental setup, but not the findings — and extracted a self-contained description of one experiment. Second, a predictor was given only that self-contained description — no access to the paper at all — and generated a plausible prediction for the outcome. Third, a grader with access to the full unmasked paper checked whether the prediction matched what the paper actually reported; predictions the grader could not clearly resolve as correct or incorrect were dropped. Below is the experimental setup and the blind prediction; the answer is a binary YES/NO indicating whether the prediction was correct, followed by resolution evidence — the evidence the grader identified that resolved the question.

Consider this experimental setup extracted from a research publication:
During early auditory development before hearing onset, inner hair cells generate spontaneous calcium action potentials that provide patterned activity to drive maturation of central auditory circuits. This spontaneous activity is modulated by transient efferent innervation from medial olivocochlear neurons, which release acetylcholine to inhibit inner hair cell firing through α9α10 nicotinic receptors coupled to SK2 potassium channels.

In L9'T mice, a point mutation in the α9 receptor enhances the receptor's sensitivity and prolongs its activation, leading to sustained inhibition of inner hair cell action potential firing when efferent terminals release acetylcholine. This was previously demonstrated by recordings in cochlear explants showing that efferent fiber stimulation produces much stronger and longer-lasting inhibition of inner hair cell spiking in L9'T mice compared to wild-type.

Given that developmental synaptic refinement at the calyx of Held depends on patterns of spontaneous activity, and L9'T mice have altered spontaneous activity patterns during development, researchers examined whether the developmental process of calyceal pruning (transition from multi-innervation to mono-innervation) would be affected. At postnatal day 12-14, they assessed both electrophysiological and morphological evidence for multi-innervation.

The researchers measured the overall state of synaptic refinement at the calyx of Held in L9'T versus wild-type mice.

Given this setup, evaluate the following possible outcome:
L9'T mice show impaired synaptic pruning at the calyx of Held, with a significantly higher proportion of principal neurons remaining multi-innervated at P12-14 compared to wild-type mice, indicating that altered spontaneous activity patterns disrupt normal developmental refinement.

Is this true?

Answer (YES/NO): YES